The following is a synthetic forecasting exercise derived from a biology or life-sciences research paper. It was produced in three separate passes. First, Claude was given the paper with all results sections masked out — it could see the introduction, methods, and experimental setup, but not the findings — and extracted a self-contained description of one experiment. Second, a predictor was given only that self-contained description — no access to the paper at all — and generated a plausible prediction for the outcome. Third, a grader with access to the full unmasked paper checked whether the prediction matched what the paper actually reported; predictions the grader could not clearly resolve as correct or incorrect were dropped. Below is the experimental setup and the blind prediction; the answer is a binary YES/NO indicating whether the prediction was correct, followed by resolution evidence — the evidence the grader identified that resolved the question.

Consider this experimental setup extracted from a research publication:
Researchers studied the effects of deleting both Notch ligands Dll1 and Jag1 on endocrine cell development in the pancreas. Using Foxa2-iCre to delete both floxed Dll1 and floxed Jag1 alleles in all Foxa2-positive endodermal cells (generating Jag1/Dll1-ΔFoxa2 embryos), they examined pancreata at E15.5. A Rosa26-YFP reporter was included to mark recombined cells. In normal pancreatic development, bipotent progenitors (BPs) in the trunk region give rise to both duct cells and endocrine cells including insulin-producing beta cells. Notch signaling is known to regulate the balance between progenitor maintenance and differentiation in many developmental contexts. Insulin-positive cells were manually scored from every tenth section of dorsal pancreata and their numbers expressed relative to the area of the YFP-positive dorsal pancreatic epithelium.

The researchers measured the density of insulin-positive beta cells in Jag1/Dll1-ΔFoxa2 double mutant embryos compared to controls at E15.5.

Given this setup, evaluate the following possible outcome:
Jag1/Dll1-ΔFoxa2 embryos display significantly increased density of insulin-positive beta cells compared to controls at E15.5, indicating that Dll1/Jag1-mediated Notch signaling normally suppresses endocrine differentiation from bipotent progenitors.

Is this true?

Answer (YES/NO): NO